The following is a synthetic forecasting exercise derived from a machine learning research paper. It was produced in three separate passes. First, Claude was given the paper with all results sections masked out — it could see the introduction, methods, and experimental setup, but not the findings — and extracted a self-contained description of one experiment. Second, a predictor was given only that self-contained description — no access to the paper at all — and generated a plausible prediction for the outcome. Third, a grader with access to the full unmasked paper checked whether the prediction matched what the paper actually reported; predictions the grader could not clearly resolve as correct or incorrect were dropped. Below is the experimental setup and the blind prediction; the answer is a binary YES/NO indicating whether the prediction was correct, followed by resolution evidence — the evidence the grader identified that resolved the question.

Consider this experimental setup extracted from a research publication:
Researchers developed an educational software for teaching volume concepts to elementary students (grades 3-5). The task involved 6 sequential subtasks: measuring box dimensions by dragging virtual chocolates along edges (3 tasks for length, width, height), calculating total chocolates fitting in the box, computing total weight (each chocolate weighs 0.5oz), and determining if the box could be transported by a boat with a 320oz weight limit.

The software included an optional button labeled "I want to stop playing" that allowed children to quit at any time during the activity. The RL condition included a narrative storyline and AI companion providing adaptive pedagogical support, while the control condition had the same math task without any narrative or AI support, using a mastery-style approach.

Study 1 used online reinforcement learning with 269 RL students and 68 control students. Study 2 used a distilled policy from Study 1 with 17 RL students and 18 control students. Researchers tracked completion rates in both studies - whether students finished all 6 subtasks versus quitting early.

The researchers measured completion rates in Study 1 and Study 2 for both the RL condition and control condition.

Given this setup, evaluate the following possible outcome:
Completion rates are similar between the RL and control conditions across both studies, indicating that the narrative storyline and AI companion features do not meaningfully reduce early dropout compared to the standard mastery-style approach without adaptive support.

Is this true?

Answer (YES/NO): YES